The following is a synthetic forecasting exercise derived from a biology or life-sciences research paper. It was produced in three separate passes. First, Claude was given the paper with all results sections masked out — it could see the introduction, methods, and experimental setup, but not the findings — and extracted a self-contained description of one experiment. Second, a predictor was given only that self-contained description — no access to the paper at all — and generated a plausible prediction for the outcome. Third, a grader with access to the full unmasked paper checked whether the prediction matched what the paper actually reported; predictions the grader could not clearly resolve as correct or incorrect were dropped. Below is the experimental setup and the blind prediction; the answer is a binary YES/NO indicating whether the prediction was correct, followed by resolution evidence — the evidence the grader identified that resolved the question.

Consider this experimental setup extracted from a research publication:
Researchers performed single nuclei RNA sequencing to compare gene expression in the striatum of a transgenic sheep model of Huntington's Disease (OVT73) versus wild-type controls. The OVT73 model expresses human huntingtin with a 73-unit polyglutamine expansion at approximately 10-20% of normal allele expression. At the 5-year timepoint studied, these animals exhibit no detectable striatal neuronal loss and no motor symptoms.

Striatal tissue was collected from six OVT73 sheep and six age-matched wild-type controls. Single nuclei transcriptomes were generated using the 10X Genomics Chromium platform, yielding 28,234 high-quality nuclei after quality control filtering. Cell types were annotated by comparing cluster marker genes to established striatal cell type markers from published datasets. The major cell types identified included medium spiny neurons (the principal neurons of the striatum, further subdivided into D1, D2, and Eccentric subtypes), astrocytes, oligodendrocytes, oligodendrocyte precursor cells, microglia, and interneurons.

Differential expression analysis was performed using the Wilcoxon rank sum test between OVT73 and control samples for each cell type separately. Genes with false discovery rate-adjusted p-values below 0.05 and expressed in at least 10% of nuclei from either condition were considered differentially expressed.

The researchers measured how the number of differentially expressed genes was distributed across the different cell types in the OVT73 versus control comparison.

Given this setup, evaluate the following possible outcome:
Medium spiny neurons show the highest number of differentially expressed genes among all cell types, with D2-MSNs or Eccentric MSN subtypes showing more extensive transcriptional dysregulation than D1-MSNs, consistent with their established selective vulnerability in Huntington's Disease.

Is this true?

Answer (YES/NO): YES